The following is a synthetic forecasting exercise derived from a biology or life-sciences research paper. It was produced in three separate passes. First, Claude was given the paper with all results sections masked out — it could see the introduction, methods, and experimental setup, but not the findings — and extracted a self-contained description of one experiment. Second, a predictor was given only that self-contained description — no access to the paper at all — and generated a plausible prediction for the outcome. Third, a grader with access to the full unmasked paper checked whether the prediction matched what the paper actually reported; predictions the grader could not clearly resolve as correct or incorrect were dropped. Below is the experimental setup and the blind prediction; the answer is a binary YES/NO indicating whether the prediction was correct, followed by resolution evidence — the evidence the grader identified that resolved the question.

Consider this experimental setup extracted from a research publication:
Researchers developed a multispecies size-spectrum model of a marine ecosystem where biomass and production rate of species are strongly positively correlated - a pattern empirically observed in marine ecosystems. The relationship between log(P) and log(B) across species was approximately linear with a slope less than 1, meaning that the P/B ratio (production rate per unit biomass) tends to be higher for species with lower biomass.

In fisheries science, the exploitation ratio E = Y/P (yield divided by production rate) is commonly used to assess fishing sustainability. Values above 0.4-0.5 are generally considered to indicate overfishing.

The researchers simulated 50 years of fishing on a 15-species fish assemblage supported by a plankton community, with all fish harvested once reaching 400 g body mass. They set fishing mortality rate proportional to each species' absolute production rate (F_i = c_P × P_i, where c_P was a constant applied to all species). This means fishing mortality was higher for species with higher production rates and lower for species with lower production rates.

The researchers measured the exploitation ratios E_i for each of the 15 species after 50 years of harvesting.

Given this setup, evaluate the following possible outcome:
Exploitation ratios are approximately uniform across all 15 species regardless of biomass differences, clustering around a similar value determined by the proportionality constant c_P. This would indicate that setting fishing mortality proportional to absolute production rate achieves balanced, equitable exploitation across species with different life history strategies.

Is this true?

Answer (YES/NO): NO